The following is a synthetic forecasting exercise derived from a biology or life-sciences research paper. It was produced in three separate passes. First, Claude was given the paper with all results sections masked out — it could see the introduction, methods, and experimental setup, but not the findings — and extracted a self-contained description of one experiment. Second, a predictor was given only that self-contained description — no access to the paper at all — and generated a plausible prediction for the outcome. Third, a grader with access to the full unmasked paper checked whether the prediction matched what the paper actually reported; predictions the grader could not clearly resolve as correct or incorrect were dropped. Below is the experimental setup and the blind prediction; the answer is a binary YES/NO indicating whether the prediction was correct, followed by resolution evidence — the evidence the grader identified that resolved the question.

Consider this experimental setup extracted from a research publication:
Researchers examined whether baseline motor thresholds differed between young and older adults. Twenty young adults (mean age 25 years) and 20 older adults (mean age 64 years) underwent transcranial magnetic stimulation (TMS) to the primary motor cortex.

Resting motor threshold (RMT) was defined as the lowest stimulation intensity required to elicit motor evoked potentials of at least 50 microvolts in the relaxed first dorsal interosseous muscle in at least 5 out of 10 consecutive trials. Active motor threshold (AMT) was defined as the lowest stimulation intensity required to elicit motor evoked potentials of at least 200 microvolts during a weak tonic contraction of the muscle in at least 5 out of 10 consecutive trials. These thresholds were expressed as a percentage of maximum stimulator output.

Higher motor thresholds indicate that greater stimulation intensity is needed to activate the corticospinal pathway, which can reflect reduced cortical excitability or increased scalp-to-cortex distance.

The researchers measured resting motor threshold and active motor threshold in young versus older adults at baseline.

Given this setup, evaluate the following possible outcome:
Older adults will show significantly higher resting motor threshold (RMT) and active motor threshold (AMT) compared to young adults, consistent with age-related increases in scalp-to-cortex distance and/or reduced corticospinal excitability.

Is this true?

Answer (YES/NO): NO